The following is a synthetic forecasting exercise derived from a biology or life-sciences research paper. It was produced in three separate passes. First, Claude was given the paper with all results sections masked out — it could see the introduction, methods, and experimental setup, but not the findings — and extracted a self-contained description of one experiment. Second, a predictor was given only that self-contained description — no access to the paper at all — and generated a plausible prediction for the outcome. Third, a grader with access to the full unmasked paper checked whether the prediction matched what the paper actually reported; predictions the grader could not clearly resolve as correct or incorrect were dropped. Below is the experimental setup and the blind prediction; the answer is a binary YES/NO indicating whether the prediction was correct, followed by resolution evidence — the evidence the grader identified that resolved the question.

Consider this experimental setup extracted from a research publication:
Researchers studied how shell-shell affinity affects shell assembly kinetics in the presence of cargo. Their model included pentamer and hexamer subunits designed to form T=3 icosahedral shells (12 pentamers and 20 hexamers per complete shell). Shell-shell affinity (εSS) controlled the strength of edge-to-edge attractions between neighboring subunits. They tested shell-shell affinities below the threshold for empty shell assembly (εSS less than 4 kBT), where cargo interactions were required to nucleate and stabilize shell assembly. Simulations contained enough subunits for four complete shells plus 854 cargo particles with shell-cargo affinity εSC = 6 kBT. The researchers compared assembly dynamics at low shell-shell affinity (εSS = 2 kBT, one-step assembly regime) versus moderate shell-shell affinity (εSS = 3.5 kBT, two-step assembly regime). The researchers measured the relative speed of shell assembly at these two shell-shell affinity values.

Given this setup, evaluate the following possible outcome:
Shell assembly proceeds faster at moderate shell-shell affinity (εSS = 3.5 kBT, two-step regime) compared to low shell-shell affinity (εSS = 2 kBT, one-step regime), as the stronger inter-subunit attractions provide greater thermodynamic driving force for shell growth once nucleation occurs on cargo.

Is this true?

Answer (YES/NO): YES